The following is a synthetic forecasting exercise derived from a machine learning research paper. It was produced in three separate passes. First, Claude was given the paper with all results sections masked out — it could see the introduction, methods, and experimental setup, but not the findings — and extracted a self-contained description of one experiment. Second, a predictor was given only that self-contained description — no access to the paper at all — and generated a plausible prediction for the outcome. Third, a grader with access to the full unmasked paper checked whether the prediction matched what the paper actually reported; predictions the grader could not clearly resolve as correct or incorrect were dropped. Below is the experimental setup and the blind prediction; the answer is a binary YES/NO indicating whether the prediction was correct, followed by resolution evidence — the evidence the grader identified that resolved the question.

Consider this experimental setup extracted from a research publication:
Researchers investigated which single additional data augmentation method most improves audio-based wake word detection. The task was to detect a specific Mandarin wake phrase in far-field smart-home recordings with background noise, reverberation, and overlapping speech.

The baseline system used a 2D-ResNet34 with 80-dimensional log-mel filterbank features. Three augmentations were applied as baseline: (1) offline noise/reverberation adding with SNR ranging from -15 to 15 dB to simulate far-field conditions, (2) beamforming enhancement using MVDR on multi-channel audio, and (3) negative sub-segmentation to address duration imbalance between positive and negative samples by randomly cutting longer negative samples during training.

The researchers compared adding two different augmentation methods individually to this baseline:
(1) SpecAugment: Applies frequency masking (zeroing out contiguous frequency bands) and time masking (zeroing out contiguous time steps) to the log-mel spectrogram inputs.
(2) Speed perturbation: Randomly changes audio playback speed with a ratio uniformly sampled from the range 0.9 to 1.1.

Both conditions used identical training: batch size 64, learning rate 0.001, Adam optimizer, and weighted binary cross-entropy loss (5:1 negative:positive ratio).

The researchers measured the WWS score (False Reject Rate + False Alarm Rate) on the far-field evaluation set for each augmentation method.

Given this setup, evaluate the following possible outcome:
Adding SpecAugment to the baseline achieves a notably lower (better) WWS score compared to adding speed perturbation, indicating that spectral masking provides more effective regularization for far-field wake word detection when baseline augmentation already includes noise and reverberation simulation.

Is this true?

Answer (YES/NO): NO